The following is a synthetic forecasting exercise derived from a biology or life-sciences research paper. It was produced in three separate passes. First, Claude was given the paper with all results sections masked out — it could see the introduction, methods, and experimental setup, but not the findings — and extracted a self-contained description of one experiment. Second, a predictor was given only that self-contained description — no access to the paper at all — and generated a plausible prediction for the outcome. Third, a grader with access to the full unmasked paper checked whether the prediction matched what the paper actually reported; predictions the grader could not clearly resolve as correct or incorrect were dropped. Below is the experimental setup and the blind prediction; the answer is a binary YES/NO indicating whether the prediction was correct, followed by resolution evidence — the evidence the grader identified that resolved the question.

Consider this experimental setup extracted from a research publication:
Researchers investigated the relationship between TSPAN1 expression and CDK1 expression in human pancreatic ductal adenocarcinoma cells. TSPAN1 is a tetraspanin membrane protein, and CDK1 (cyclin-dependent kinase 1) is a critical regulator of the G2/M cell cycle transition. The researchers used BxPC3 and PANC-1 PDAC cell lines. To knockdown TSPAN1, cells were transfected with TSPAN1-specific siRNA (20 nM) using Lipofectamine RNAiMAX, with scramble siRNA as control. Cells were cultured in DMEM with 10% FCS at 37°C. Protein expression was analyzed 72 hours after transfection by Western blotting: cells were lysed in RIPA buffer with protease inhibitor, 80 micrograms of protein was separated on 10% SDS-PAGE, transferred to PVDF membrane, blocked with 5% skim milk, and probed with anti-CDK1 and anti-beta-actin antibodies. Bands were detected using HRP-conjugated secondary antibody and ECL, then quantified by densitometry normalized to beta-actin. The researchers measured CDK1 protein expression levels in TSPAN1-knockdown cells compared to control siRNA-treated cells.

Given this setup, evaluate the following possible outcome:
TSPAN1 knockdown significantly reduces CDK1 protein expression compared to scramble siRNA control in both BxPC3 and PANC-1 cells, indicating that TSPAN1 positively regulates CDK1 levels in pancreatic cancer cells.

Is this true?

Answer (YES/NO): YES